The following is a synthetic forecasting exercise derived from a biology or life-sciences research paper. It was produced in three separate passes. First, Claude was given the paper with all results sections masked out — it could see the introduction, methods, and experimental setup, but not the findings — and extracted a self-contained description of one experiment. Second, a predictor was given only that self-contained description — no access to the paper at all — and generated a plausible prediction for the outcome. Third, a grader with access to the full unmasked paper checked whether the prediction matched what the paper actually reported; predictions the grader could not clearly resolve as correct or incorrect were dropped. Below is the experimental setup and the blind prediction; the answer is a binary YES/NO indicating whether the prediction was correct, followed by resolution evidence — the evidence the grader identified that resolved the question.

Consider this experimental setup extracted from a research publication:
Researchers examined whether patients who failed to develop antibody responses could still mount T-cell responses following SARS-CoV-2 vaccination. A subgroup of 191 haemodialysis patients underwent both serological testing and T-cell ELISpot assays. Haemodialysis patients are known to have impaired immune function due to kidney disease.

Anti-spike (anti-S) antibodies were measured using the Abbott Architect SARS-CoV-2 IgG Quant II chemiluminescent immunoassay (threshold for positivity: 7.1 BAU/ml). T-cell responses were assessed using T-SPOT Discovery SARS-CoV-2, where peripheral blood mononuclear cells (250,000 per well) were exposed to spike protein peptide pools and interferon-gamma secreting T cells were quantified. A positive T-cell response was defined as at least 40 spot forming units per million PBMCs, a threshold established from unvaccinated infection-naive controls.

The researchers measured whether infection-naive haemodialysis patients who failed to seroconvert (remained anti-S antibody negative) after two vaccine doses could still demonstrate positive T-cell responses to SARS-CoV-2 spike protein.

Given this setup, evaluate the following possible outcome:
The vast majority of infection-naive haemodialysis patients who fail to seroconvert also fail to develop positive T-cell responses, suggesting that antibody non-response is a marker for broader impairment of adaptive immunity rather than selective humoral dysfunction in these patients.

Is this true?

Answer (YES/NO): YES